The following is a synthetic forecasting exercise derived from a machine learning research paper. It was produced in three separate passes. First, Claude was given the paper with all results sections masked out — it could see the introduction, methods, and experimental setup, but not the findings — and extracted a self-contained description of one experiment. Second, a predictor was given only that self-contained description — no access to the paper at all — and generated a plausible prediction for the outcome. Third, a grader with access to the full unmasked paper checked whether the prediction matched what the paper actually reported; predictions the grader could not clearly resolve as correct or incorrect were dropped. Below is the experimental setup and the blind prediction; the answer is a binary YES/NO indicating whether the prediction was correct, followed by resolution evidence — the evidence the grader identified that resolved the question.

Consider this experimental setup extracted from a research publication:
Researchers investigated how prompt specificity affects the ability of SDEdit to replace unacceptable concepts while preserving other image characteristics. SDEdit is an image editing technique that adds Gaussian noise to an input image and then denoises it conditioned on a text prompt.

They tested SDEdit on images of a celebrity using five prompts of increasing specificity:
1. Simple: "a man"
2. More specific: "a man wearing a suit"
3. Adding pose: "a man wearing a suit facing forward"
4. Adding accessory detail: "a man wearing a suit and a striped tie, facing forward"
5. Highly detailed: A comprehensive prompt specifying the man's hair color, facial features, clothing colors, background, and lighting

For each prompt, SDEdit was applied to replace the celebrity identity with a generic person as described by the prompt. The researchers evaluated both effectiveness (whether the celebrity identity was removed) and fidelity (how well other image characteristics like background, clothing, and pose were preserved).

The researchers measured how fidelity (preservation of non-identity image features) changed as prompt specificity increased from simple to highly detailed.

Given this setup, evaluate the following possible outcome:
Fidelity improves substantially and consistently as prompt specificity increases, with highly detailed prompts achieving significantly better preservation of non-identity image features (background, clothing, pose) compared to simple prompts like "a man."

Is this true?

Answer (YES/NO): YES